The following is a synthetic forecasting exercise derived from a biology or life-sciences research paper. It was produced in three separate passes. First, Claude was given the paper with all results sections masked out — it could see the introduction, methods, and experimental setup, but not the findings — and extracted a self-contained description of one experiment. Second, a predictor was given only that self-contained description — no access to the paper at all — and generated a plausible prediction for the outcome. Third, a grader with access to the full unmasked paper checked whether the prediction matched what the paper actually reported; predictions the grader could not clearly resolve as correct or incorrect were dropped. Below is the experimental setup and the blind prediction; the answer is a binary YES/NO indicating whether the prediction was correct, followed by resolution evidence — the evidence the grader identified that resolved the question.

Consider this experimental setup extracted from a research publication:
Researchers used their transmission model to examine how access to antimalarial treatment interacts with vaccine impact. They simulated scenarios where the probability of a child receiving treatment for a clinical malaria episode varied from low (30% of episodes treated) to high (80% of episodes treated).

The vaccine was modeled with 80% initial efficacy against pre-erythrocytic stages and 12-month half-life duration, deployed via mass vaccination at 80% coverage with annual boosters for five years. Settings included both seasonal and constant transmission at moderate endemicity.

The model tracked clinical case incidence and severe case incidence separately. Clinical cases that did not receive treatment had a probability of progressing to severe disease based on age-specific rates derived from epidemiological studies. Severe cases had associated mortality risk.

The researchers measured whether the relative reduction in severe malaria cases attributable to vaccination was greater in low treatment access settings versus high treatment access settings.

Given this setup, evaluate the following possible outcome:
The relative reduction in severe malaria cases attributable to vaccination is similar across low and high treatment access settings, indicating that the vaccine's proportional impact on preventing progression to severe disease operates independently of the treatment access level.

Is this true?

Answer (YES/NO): NO